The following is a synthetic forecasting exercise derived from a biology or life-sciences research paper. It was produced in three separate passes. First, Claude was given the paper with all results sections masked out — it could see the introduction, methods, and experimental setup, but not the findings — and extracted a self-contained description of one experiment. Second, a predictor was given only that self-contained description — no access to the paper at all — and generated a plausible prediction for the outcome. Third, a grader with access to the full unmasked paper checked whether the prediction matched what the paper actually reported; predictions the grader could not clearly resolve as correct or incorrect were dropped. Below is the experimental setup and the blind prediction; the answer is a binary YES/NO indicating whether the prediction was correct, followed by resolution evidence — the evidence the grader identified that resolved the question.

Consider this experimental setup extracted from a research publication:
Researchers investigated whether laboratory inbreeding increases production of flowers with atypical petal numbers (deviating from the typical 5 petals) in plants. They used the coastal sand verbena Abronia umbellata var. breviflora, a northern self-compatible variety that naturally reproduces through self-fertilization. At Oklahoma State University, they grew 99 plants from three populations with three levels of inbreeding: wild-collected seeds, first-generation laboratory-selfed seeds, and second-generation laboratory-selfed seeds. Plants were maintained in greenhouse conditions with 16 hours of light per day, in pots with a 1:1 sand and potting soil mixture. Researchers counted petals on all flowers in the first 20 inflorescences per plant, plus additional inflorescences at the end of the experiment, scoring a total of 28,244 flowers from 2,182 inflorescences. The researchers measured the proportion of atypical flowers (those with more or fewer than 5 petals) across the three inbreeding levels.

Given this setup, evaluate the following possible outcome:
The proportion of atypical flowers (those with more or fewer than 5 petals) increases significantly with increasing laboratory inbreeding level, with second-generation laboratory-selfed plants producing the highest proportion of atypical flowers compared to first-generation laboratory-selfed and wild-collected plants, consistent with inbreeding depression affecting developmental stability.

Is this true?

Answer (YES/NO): NO